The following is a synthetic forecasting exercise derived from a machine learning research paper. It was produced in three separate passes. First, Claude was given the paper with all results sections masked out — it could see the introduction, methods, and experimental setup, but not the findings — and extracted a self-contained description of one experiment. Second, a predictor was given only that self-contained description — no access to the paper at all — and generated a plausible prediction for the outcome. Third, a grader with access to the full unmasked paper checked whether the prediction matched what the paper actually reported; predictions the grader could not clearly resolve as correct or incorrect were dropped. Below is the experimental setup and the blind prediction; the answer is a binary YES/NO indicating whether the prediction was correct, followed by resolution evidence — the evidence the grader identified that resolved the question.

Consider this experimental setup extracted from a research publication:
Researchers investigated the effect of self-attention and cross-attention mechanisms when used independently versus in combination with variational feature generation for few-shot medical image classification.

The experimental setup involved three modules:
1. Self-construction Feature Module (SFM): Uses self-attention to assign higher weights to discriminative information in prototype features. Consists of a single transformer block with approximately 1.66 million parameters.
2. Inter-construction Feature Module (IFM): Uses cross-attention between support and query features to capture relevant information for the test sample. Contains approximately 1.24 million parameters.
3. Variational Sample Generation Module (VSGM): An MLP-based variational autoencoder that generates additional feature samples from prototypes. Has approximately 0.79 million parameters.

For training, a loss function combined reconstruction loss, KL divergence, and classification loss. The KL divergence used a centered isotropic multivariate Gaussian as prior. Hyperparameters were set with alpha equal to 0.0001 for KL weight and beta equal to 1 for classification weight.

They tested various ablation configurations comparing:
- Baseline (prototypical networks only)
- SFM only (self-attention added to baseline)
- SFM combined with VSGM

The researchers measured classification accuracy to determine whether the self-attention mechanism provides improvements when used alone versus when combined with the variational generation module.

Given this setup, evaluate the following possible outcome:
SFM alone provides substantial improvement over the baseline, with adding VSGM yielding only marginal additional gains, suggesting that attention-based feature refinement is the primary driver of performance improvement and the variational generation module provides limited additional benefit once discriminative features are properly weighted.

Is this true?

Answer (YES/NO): NO